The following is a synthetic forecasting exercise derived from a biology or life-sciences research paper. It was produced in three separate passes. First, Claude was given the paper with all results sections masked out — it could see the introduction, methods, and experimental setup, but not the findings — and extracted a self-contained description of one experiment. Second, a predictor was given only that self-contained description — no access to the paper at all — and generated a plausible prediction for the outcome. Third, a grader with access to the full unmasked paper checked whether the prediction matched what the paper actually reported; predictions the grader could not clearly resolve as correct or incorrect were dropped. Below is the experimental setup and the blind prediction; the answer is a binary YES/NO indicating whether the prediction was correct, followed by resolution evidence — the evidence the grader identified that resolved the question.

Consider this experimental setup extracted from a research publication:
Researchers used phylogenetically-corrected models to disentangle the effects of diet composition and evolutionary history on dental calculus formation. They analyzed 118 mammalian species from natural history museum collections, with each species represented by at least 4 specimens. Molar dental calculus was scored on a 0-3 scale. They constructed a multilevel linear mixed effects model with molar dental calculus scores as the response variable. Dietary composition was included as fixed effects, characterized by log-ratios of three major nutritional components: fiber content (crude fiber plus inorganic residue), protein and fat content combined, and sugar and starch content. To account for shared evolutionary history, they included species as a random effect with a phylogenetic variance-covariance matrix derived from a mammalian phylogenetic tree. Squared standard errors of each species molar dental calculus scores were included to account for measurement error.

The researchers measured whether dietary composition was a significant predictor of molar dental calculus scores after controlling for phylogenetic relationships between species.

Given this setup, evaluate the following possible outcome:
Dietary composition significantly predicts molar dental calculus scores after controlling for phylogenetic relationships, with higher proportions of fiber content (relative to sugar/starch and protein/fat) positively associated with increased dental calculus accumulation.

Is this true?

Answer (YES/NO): NO